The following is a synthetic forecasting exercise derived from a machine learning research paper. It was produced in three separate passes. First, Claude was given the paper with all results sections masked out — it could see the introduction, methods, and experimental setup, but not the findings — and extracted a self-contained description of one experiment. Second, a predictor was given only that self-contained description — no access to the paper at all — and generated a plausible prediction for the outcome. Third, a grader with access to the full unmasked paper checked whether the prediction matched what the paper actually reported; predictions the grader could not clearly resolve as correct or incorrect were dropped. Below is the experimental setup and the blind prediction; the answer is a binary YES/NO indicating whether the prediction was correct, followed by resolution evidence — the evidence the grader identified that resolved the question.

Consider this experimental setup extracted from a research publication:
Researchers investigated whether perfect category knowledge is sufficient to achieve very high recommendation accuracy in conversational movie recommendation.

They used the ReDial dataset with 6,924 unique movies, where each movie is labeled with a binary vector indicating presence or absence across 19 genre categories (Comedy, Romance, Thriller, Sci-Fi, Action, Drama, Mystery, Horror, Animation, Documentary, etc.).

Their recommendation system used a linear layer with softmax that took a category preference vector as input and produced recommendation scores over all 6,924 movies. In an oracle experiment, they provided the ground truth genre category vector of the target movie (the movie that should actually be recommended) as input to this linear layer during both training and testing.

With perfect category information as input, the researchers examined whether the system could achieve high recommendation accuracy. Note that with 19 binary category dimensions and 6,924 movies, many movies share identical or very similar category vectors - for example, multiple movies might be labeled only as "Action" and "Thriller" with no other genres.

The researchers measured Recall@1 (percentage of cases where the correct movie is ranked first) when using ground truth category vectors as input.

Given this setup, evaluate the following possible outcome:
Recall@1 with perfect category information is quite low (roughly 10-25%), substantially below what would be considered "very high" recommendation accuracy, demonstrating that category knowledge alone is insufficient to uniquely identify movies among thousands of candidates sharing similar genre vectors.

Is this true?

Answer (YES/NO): NO